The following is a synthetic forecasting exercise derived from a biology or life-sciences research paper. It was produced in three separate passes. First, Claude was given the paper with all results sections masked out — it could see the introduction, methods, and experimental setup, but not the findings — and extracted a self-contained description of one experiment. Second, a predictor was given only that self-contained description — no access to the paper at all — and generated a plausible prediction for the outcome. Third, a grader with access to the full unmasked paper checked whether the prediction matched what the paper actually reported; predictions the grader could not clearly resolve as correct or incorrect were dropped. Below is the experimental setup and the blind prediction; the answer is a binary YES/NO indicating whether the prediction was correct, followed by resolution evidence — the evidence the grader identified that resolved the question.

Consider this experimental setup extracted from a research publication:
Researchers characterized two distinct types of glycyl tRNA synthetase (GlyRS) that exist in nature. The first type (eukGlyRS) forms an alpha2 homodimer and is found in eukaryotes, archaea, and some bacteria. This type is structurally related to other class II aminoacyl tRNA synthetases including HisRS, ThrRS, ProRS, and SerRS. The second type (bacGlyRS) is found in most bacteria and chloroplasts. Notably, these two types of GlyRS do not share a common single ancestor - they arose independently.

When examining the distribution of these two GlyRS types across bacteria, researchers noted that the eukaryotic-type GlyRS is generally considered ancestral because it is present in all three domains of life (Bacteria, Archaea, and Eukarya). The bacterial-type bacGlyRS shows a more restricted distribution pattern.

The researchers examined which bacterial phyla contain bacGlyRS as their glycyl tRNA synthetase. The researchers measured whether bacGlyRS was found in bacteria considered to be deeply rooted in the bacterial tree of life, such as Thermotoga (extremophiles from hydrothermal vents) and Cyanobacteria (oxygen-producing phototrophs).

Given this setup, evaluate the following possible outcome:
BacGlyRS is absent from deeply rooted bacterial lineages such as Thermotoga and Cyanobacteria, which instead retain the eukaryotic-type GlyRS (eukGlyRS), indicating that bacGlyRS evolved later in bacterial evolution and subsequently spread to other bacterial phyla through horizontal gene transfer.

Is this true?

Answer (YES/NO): NO